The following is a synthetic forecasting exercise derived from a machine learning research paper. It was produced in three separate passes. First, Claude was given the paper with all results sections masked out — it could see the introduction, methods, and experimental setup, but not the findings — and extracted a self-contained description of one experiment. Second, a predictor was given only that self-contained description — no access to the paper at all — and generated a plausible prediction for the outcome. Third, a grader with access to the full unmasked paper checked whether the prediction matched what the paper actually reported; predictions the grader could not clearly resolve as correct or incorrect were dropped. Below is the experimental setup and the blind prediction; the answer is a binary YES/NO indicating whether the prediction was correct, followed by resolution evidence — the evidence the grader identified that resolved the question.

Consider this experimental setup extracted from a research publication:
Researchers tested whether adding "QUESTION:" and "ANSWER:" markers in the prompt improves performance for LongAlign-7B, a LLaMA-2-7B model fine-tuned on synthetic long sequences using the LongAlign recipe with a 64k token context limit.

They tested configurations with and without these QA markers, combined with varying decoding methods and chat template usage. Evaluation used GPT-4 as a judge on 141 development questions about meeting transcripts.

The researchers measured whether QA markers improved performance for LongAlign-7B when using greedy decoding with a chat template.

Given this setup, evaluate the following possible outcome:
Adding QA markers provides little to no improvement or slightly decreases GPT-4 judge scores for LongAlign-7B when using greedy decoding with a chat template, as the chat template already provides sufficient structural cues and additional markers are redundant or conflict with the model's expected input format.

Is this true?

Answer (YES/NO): YES